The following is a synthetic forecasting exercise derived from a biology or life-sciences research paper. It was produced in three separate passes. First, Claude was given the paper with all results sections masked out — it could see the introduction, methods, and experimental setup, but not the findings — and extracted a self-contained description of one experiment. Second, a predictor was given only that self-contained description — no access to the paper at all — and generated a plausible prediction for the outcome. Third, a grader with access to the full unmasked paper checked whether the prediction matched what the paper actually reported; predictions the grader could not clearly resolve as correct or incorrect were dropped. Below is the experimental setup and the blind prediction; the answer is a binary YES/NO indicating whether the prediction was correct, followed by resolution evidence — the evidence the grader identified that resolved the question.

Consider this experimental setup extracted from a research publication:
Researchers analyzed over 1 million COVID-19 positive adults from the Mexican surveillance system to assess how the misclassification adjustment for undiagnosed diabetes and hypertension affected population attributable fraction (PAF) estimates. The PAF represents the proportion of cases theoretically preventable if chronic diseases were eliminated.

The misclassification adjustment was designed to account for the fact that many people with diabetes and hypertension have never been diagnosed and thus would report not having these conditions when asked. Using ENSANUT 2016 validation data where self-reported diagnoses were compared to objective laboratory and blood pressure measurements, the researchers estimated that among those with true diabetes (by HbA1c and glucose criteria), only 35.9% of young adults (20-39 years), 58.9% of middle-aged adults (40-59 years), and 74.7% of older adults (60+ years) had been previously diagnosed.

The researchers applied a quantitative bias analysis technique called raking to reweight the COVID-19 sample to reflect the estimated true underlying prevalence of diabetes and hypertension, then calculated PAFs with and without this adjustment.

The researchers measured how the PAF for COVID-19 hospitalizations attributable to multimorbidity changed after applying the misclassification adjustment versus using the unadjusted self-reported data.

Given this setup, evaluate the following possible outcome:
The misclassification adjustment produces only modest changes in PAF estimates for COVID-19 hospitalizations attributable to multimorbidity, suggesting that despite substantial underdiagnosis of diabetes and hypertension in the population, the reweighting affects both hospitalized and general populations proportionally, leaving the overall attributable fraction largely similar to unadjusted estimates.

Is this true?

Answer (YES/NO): NO